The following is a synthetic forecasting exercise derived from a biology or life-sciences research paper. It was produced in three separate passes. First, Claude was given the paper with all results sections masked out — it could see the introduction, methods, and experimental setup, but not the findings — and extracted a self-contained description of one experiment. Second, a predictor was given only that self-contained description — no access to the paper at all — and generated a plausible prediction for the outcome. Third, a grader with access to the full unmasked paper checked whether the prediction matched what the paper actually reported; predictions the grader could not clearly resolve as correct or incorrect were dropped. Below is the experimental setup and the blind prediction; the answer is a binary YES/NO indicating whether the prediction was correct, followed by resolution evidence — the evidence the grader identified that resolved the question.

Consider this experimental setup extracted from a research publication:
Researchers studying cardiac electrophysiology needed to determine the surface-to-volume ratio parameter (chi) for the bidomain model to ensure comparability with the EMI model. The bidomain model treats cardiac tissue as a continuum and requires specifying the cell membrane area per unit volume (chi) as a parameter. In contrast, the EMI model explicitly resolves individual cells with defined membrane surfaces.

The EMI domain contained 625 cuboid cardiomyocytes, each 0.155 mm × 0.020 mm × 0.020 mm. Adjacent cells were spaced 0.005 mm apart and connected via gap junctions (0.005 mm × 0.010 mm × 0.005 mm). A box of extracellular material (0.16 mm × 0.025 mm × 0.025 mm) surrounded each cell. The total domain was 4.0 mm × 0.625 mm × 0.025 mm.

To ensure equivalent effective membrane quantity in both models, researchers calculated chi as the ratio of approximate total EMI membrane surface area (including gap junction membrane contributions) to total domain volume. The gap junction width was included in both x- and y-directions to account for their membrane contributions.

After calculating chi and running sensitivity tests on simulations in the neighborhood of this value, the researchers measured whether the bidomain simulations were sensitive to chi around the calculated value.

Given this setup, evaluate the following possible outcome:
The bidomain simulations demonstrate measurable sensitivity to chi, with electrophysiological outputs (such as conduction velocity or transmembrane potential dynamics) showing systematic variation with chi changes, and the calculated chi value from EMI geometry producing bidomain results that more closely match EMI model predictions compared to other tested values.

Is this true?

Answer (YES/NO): NO